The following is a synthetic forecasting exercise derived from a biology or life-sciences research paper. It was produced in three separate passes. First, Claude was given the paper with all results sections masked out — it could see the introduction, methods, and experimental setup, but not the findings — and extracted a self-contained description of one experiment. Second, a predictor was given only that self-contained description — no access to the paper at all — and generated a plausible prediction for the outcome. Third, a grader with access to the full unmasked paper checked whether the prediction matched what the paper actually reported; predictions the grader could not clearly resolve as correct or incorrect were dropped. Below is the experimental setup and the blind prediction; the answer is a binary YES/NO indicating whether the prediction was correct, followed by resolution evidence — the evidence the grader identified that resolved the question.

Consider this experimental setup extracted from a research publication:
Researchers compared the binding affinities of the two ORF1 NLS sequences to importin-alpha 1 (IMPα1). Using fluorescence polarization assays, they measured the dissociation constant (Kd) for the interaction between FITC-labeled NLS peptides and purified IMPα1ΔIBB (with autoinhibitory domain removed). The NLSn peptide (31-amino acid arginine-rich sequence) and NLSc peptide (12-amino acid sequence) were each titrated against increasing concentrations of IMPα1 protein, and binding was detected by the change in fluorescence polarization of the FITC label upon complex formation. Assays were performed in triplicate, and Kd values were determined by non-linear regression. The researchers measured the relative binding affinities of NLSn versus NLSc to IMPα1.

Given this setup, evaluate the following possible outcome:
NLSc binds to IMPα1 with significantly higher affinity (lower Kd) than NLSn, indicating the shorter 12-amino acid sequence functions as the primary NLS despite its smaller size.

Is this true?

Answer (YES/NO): YES